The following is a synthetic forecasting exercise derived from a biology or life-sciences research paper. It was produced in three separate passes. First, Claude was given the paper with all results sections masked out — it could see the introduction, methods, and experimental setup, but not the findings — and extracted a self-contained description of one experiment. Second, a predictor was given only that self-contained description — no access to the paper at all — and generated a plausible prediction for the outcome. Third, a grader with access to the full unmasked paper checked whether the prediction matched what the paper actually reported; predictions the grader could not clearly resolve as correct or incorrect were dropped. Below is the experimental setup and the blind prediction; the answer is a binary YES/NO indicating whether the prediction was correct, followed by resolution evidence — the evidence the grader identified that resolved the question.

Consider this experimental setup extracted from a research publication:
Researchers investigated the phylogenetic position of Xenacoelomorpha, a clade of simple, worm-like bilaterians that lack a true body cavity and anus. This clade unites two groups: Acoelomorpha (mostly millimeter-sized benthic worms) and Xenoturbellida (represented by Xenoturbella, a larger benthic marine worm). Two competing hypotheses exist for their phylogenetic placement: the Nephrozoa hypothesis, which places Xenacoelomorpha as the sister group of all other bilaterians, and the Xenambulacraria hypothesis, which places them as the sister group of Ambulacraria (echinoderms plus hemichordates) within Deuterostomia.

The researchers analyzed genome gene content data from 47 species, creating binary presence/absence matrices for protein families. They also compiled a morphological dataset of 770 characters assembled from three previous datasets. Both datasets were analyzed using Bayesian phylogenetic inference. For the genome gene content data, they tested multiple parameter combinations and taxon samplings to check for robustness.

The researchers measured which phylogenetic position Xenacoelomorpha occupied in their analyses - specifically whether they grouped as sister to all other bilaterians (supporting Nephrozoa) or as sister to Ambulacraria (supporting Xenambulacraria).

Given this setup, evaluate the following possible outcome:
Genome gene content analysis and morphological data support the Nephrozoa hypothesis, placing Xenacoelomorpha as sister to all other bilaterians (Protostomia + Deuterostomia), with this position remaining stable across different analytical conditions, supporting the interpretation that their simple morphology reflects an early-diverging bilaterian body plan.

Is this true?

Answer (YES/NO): YES